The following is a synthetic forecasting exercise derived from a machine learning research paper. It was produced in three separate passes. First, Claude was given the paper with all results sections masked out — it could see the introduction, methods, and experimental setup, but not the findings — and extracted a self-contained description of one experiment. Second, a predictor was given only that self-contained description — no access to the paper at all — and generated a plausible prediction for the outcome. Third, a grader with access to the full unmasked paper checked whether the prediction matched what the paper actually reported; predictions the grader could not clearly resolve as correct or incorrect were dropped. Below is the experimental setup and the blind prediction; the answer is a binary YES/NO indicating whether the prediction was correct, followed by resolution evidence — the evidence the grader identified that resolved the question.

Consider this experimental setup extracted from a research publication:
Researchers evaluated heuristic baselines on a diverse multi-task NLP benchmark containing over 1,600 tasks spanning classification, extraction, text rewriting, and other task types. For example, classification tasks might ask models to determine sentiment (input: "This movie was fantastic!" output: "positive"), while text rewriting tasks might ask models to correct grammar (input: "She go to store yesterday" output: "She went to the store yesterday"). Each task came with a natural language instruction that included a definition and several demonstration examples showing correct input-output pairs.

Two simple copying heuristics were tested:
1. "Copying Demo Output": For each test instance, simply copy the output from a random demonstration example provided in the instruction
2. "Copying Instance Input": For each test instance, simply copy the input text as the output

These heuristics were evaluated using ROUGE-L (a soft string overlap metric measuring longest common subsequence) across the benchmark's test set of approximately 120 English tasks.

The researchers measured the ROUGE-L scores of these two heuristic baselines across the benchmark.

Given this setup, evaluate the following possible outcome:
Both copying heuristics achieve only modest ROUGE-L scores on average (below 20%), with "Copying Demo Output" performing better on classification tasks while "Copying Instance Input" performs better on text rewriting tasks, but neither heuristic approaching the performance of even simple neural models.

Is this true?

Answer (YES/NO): NO